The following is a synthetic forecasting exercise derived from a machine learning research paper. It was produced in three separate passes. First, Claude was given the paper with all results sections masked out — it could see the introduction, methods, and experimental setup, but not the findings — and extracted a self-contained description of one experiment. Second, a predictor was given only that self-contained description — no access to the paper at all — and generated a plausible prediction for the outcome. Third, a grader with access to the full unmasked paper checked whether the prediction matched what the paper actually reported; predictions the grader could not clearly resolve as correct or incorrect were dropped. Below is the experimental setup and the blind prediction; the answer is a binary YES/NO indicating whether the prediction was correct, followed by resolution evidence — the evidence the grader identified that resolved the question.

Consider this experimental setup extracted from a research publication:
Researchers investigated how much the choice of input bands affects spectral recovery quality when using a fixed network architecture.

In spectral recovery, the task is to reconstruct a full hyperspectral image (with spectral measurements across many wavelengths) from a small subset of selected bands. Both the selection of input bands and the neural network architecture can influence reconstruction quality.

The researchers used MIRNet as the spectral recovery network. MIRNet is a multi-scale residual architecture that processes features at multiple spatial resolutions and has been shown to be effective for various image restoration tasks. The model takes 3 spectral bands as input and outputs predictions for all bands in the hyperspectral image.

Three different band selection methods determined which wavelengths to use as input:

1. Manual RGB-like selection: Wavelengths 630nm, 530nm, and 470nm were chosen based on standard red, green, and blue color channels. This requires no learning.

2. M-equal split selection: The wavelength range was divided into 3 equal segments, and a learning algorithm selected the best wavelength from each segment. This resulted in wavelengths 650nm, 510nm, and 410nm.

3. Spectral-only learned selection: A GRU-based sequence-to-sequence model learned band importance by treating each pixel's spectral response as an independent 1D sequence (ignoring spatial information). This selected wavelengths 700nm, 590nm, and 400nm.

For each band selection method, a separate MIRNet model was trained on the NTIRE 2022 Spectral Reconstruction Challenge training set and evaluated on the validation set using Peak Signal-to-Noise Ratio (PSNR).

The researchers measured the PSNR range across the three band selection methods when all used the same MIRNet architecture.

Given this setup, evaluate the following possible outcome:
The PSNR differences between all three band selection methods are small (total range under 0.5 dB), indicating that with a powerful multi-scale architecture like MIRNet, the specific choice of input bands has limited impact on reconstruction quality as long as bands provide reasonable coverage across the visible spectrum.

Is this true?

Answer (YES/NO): NO